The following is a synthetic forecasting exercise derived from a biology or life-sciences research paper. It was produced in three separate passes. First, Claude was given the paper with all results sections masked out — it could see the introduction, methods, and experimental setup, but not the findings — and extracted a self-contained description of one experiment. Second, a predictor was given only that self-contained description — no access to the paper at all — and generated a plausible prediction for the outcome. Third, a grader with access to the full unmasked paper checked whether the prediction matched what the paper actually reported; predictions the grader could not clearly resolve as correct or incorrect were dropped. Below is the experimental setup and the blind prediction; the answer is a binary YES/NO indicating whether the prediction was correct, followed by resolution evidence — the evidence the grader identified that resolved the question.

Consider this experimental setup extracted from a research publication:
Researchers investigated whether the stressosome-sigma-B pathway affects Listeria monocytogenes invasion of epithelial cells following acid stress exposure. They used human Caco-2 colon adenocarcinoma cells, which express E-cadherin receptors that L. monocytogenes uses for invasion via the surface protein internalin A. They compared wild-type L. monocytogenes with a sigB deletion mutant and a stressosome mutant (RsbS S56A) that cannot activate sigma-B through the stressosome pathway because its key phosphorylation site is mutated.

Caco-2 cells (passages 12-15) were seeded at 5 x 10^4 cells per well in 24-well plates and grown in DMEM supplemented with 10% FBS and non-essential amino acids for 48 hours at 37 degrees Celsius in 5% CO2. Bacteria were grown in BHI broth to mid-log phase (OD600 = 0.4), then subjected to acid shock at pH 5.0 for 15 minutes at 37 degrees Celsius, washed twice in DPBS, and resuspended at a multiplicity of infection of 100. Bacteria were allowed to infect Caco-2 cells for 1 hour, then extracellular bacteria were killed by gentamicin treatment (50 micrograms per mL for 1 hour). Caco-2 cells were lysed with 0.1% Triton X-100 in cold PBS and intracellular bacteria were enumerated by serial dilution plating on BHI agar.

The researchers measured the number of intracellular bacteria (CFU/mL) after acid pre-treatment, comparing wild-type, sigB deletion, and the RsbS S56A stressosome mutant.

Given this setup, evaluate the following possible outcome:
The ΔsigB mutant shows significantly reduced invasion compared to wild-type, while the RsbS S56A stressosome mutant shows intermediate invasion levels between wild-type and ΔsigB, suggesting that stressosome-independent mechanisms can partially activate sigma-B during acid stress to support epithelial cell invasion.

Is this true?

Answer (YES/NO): NO